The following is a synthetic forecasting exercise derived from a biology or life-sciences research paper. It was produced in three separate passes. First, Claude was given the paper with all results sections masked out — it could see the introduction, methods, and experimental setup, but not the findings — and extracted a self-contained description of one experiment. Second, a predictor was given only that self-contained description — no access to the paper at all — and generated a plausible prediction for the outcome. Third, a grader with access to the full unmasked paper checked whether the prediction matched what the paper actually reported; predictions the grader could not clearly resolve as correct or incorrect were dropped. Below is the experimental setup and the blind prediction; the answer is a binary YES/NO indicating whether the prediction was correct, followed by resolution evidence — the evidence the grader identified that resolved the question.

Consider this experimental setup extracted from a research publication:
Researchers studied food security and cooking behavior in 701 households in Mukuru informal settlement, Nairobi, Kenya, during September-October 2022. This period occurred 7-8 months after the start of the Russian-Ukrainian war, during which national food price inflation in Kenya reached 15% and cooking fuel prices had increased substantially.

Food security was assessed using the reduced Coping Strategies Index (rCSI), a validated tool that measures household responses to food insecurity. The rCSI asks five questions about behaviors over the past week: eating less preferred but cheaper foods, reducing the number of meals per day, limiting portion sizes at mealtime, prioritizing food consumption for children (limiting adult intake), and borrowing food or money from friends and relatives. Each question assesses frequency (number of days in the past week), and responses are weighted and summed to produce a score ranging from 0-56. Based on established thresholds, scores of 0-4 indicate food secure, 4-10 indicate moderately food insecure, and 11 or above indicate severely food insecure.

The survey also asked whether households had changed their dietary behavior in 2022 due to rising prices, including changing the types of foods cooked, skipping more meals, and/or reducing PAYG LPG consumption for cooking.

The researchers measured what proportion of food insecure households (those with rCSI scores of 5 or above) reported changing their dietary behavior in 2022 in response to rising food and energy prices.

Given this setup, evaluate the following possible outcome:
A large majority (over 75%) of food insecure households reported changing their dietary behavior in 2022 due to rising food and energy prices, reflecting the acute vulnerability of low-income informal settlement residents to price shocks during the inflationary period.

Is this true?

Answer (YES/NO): YES